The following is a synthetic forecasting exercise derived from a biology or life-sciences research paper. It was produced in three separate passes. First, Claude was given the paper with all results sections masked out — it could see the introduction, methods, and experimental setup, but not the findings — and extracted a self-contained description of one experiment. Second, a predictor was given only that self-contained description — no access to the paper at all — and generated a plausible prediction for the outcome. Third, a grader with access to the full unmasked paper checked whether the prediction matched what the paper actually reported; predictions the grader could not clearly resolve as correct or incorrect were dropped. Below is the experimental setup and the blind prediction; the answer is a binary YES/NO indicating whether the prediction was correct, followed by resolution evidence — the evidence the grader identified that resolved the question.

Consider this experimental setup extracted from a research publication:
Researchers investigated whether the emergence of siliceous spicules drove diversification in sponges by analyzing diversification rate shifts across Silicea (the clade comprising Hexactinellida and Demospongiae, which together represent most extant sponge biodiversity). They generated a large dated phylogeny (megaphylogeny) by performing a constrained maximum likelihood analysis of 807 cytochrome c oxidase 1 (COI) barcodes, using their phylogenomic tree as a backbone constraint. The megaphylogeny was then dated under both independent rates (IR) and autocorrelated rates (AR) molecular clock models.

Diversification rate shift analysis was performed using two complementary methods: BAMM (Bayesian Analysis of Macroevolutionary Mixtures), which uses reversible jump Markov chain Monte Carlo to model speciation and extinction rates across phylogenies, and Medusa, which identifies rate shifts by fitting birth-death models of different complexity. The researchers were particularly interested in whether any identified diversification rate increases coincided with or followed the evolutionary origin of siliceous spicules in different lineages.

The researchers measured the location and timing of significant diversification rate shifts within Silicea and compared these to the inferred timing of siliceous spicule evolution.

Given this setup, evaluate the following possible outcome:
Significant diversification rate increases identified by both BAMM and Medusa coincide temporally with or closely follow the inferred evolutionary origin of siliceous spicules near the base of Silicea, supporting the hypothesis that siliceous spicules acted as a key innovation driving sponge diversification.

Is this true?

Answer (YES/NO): NO